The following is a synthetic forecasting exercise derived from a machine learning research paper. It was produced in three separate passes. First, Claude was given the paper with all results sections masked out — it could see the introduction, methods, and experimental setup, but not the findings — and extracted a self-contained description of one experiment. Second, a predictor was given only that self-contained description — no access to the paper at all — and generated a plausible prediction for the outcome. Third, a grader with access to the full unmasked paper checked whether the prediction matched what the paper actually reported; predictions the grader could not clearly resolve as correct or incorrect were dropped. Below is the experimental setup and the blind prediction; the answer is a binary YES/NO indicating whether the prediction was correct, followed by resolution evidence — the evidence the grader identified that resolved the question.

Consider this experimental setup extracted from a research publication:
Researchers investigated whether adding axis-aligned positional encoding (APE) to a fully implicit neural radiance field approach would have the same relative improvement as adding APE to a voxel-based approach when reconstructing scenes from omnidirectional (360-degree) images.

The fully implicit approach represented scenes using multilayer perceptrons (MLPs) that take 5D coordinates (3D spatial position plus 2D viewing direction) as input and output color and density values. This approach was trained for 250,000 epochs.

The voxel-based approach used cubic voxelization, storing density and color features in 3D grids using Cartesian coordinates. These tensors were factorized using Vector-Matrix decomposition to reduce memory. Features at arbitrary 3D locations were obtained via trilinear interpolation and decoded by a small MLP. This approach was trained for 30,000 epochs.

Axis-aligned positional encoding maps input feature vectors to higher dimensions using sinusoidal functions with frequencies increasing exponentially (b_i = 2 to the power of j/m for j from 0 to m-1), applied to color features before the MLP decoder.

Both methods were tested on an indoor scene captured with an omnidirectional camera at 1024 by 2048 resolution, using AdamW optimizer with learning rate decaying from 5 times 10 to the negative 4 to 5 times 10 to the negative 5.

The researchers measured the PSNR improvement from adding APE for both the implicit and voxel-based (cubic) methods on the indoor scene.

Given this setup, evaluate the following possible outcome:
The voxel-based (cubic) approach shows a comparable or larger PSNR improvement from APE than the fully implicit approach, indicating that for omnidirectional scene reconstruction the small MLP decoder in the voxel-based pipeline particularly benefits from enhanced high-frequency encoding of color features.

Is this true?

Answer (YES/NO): YES